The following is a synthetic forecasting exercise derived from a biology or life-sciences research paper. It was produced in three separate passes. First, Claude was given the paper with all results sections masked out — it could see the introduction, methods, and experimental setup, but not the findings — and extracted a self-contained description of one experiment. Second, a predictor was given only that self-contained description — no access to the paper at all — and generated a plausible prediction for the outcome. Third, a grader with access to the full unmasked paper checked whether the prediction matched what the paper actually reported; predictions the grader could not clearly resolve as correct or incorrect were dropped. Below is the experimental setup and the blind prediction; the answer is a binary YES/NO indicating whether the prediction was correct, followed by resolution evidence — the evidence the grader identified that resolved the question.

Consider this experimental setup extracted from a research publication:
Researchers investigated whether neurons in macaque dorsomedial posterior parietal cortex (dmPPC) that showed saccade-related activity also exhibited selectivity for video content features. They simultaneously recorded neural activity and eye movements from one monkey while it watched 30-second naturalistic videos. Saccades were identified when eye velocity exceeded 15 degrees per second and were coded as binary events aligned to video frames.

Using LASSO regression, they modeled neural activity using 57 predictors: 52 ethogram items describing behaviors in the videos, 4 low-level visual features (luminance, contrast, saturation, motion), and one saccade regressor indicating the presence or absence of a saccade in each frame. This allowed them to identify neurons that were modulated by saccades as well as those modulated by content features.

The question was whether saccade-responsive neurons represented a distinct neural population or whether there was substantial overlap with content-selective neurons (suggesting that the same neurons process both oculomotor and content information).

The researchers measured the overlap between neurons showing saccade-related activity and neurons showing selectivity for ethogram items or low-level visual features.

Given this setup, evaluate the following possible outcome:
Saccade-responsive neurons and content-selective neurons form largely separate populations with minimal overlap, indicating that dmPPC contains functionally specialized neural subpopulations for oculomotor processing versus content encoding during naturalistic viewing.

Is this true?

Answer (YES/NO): NO